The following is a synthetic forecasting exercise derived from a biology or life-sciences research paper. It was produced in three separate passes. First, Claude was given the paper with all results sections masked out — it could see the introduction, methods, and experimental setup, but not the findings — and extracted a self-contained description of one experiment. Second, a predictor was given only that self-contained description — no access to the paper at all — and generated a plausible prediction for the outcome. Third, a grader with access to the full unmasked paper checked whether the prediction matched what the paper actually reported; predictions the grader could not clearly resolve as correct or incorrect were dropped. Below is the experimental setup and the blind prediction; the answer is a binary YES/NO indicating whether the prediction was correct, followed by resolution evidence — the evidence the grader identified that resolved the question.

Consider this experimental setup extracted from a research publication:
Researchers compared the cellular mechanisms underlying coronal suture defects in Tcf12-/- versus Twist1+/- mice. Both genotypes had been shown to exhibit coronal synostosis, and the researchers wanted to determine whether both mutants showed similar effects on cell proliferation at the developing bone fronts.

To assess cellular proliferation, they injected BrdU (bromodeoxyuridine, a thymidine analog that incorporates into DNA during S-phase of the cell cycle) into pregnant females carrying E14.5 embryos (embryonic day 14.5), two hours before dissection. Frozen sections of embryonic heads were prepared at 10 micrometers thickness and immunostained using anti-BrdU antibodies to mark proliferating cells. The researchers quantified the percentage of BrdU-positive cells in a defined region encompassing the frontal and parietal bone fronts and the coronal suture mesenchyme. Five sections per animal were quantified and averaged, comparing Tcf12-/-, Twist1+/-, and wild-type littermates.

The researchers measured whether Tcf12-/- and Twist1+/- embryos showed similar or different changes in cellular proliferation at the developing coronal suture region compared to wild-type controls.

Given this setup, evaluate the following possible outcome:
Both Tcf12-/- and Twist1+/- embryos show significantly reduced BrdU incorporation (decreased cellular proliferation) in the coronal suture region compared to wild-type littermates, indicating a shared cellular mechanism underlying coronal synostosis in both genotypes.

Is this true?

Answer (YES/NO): NO